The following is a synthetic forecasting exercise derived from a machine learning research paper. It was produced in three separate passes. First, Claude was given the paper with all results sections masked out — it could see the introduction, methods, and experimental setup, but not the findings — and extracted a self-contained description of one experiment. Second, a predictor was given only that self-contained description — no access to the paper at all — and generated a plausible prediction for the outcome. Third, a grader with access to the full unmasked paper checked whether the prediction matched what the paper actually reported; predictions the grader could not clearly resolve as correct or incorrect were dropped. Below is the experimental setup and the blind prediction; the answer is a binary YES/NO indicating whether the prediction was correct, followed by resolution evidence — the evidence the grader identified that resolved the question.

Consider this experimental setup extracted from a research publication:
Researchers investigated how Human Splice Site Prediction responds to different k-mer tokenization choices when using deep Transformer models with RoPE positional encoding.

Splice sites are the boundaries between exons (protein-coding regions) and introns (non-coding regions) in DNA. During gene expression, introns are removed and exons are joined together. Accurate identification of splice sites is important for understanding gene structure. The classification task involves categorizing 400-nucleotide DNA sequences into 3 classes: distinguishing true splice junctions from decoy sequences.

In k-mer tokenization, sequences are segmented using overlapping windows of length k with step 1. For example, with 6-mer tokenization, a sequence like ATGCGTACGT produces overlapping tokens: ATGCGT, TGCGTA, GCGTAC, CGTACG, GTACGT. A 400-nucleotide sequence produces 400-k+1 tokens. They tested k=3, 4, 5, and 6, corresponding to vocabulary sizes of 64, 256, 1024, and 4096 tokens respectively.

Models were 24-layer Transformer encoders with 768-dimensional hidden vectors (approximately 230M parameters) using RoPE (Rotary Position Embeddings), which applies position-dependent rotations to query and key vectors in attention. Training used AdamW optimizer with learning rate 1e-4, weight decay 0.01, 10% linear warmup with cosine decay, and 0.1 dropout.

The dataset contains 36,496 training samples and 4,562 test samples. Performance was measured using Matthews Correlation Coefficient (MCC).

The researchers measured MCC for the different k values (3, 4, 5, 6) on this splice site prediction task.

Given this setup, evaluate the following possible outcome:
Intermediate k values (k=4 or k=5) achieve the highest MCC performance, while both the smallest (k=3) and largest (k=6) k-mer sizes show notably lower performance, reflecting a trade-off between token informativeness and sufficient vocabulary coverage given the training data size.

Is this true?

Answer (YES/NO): NO